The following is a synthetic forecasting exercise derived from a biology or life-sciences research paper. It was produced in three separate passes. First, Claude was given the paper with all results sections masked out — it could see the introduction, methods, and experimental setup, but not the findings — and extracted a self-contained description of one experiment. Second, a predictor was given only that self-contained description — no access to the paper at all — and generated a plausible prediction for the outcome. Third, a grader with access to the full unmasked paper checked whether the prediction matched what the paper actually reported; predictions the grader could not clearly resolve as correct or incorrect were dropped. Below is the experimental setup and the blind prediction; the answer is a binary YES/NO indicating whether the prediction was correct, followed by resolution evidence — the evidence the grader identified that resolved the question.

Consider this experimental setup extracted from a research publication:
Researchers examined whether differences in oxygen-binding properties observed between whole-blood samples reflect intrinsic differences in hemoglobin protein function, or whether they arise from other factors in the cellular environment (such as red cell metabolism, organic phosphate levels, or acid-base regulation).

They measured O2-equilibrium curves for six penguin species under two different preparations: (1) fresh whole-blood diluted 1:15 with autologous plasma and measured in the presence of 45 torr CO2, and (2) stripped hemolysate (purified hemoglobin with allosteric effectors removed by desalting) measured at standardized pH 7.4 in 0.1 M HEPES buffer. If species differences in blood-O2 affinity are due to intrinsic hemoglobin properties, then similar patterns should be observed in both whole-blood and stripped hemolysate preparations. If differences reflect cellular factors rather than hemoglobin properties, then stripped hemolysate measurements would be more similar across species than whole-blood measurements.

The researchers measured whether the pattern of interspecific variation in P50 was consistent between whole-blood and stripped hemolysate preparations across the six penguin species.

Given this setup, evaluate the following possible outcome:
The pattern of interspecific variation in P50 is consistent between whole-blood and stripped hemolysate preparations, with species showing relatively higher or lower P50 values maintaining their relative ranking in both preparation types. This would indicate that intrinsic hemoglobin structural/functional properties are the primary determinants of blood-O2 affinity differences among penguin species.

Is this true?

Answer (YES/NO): YES